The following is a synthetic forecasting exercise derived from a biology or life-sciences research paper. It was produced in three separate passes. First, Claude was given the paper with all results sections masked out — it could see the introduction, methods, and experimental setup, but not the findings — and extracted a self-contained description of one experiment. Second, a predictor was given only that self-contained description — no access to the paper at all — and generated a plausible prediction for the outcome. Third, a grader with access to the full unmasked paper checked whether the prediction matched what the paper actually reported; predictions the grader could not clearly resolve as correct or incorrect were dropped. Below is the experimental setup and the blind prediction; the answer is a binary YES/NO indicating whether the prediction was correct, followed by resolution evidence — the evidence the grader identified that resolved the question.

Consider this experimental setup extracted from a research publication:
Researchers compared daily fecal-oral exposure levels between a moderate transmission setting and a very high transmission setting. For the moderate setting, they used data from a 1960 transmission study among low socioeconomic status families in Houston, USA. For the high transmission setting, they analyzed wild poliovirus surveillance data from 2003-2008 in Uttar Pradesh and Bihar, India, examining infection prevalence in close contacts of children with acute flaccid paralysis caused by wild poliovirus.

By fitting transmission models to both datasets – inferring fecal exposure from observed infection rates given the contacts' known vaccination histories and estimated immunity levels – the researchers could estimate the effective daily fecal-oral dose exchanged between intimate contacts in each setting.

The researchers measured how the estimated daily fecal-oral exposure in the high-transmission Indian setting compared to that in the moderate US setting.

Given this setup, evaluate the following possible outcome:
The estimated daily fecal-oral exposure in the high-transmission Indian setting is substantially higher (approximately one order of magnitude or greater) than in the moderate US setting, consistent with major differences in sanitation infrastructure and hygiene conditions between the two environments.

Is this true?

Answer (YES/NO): YES